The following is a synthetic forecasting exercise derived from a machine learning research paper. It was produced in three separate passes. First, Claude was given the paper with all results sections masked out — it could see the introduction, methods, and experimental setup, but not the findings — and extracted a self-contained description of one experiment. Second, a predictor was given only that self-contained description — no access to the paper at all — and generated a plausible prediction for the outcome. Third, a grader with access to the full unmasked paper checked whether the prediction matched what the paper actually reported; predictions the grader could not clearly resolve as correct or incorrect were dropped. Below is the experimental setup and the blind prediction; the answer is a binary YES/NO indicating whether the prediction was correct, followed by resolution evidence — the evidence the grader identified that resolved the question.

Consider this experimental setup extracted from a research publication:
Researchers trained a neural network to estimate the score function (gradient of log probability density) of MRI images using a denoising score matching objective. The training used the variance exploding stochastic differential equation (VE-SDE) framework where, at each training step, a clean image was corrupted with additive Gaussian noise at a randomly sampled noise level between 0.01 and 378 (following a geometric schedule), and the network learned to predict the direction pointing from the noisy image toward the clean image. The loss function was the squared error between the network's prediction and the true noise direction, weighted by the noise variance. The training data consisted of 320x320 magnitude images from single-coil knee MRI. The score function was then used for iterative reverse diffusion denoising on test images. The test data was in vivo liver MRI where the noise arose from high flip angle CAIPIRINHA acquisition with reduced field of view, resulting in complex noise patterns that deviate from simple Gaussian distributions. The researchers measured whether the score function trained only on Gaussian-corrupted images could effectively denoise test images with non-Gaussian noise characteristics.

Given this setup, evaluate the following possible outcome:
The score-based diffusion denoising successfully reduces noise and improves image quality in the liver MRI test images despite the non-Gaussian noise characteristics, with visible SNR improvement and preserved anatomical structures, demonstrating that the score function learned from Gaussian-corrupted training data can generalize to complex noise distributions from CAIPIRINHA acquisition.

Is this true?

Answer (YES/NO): YES